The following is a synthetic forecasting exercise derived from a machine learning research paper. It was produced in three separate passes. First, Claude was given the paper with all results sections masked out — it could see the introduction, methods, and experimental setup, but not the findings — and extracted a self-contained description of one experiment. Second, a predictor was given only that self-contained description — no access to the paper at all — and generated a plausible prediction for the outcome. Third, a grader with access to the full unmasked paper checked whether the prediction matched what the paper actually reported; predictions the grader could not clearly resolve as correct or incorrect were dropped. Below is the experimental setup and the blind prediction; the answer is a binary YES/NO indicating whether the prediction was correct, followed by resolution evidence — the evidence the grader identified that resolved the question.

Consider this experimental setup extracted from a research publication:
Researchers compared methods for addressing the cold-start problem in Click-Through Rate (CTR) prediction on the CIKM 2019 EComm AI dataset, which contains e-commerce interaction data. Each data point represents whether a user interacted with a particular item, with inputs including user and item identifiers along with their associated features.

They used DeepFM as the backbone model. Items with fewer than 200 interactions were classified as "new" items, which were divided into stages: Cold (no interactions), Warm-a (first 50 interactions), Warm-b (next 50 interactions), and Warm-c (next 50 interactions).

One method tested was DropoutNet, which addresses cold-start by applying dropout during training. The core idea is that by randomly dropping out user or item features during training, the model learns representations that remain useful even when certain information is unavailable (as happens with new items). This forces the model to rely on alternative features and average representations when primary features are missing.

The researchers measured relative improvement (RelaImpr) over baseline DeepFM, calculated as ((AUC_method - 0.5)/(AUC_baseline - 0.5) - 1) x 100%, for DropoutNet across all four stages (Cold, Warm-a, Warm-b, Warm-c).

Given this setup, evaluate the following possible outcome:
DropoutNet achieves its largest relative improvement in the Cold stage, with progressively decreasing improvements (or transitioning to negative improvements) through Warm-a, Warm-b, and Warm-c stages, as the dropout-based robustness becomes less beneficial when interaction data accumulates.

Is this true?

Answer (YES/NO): NO